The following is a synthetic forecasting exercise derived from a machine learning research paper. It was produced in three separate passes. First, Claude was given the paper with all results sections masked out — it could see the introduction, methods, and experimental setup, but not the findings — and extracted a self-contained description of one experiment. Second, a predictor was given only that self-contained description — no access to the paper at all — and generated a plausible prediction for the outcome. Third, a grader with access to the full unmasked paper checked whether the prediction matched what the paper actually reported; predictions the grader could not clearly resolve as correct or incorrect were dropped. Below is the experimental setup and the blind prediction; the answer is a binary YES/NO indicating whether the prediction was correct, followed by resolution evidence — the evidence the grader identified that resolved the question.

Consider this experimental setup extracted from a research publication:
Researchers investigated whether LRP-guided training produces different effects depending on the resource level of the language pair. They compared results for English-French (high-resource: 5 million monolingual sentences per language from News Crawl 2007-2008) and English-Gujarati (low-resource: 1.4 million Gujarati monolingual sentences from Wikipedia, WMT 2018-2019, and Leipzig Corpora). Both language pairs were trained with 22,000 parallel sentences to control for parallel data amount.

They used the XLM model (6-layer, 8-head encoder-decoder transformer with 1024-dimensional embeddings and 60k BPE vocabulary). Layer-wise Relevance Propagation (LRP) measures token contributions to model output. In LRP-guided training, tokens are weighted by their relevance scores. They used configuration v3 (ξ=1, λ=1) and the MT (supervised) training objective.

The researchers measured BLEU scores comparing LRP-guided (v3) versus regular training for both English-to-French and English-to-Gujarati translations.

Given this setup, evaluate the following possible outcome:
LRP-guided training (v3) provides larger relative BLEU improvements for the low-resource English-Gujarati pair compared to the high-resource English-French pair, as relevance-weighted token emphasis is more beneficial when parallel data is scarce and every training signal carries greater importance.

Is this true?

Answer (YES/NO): YES